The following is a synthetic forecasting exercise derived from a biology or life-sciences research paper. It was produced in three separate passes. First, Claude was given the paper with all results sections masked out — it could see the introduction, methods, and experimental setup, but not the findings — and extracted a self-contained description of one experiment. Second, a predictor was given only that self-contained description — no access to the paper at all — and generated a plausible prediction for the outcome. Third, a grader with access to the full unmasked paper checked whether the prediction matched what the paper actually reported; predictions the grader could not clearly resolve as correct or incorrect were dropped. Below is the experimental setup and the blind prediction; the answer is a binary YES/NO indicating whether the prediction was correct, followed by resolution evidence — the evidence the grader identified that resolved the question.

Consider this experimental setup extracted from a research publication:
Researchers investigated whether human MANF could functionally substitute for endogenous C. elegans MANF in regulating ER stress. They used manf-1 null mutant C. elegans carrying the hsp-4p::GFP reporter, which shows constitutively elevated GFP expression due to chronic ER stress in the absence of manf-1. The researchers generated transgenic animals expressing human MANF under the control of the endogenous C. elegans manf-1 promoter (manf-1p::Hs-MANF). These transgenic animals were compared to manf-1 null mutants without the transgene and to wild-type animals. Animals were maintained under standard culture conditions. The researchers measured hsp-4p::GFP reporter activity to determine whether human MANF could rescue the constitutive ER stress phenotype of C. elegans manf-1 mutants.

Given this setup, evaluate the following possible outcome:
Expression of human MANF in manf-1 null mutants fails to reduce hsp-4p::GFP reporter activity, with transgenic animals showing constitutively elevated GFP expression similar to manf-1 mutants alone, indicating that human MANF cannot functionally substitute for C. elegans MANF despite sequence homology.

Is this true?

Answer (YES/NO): NO